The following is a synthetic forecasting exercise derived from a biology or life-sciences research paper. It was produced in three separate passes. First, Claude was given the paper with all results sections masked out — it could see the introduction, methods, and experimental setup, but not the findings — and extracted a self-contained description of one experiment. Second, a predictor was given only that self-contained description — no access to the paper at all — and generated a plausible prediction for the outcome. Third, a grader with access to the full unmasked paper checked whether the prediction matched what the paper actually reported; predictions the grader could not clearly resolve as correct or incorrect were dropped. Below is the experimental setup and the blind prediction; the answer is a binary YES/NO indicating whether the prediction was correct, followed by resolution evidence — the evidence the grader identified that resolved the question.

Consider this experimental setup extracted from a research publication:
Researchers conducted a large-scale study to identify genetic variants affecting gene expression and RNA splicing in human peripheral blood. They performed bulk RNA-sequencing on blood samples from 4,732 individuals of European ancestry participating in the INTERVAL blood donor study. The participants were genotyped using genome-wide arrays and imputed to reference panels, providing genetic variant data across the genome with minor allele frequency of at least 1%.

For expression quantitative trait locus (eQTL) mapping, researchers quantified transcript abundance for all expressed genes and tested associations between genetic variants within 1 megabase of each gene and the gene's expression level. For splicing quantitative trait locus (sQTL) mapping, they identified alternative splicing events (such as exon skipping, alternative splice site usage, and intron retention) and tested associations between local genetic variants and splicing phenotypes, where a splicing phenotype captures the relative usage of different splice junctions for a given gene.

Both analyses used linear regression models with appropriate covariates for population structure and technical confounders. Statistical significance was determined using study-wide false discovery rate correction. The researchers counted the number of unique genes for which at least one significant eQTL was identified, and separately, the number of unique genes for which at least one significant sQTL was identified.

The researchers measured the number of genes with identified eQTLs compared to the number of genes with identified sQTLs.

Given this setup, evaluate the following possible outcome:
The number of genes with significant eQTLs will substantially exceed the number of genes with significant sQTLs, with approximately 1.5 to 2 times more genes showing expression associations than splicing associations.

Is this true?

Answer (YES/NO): NO